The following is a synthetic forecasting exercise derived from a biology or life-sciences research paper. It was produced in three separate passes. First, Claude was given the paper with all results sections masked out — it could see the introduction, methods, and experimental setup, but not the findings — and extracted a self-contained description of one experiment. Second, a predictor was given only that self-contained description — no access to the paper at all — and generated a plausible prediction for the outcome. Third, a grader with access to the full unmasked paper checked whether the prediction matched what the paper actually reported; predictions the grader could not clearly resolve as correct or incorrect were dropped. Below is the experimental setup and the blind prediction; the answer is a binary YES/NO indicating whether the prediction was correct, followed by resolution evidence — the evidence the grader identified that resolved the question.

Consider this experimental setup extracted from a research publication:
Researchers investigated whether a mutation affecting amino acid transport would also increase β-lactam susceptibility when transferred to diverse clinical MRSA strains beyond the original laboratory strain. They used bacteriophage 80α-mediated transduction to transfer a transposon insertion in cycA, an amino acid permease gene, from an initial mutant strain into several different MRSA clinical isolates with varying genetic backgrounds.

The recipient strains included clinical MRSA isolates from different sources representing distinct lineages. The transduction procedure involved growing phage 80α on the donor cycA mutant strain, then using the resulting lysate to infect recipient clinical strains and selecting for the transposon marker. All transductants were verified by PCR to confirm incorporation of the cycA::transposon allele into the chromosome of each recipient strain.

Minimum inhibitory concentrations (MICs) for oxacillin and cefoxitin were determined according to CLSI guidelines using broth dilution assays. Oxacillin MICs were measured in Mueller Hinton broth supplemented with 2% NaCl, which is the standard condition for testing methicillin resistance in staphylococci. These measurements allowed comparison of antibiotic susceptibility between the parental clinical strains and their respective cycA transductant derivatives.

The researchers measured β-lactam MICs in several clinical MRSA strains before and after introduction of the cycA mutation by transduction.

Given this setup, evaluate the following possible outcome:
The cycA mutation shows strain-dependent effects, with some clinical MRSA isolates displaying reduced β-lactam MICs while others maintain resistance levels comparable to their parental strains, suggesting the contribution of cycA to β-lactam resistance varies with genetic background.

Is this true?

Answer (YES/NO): NO